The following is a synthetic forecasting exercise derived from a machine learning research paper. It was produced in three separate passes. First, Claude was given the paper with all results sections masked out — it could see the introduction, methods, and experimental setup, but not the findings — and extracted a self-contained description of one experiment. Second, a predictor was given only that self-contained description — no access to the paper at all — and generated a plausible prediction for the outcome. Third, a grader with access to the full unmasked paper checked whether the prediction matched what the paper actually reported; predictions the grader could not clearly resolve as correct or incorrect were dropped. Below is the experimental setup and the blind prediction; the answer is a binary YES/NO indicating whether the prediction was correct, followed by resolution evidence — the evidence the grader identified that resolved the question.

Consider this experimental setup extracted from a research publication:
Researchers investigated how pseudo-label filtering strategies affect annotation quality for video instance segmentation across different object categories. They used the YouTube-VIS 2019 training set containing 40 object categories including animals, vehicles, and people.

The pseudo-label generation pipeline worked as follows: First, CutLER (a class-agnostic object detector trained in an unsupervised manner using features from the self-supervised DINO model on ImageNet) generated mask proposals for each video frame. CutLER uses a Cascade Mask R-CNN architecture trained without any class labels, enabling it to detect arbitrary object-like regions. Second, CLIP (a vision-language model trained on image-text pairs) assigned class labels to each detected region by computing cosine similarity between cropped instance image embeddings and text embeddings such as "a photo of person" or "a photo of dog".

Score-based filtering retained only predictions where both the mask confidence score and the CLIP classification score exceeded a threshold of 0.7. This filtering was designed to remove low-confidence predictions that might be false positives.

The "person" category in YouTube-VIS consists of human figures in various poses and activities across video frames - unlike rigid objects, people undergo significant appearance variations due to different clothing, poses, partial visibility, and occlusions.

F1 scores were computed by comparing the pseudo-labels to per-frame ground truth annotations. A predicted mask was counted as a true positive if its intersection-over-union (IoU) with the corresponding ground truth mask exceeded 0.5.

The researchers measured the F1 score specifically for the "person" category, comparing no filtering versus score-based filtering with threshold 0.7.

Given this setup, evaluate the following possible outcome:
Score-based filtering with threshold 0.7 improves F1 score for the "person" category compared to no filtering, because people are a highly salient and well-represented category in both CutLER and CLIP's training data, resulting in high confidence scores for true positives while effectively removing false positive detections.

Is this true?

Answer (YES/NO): NO